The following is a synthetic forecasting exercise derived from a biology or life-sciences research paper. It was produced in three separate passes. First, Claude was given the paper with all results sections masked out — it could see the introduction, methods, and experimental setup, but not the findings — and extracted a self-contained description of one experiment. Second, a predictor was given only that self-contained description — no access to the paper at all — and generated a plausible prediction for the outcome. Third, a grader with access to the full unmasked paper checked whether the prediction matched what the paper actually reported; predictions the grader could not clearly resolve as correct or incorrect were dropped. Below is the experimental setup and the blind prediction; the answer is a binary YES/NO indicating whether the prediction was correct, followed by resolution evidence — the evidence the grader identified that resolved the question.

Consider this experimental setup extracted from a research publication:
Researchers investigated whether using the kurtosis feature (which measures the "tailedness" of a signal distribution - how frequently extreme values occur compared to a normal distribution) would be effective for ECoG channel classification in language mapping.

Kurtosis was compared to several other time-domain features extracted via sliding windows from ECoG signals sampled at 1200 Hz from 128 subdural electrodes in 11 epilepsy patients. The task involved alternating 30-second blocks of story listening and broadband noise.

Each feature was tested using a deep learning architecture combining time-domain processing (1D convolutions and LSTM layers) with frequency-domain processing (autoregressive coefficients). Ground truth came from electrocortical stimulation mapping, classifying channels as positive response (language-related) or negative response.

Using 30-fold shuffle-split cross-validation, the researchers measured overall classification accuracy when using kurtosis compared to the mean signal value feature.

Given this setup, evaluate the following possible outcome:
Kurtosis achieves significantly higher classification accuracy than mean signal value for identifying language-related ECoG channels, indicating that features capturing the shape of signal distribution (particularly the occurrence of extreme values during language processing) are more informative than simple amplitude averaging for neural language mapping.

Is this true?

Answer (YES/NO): NO